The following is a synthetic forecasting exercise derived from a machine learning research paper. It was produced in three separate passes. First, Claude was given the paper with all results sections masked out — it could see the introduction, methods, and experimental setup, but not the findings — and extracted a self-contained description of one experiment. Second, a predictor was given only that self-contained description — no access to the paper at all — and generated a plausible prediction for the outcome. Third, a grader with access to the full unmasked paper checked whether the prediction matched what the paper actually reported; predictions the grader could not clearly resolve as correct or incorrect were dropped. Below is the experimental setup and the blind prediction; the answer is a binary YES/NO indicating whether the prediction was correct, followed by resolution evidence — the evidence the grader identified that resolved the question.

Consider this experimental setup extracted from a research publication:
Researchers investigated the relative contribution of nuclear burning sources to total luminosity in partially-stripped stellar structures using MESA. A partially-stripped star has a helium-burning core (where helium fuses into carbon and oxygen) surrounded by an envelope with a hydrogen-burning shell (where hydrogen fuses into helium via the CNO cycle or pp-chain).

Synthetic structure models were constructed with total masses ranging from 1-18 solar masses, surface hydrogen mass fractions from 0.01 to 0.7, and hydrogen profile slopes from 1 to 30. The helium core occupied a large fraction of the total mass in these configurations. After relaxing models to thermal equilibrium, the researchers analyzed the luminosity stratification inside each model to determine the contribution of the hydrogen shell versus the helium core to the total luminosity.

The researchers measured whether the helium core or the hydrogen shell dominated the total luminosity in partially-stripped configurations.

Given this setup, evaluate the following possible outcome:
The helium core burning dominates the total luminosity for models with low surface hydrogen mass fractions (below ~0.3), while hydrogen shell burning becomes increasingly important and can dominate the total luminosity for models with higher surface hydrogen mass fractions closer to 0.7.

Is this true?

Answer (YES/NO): NO